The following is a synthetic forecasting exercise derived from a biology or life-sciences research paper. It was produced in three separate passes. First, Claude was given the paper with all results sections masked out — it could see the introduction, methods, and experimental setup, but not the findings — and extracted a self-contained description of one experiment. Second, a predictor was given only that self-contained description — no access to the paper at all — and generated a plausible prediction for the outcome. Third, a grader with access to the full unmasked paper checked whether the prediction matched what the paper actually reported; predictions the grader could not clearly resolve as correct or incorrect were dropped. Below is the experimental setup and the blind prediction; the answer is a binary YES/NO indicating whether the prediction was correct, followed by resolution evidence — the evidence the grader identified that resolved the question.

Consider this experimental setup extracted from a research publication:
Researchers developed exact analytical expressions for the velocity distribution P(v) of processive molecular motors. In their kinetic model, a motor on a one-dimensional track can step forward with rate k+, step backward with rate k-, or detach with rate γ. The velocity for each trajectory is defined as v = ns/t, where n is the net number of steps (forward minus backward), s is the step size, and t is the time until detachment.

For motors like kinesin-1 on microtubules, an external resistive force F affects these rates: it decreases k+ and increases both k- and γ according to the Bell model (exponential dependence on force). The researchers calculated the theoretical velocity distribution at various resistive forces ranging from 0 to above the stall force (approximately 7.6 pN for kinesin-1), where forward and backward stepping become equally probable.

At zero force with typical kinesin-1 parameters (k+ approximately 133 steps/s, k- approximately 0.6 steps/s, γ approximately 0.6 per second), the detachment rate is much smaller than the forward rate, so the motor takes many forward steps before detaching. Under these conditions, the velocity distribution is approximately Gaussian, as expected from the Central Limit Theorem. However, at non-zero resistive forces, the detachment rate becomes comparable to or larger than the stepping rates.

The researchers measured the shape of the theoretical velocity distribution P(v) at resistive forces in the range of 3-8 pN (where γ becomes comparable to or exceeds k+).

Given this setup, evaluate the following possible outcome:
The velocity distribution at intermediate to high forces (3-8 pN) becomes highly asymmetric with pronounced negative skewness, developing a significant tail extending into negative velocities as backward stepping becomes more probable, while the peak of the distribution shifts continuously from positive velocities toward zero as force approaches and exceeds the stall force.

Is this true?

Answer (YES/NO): NO